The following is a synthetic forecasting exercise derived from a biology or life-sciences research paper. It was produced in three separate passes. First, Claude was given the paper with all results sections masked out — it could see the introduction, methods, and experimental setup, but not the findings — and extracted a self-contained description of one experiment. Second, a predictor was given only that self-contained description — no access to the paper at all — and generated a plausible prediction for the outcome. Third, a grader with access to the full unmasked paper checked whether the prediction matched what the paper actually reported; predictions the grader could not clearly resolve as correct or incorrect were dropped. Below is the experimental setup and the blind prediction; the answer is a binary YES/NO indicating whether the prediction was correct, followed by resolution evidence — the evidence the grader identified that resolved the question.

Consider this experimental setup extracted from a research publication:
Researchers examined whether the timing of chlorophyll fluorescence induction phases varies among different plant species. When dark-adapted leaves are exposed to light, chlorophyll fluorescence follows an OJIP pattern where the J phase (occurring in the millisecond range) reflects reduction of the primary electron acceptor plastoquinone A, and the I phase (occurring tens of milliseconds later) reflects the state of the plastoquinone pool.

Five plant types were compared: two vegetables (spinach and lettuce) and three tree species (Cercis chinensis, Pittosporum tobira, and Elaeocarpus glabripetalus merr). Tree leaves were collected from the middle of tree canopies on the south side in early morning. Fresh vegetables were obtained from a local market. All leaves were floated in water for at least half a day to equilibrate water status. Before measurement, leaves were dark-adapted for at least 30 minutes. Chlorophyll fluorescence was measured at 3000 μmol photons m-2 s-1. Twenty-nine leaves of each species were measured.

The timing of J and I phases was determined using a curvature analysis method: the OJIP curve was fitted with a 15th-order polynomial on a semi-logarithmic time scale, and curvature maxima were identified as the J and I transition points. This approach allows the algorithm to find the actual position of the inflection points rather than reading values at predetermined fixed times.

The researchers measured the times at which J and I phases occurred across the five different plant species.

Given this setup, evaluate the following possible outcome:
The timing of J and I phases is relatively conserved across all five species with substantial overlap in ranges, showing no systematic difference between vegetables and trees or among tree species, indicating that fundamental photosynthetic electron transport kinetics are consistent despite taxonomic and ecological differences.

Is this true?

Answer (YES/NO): NO